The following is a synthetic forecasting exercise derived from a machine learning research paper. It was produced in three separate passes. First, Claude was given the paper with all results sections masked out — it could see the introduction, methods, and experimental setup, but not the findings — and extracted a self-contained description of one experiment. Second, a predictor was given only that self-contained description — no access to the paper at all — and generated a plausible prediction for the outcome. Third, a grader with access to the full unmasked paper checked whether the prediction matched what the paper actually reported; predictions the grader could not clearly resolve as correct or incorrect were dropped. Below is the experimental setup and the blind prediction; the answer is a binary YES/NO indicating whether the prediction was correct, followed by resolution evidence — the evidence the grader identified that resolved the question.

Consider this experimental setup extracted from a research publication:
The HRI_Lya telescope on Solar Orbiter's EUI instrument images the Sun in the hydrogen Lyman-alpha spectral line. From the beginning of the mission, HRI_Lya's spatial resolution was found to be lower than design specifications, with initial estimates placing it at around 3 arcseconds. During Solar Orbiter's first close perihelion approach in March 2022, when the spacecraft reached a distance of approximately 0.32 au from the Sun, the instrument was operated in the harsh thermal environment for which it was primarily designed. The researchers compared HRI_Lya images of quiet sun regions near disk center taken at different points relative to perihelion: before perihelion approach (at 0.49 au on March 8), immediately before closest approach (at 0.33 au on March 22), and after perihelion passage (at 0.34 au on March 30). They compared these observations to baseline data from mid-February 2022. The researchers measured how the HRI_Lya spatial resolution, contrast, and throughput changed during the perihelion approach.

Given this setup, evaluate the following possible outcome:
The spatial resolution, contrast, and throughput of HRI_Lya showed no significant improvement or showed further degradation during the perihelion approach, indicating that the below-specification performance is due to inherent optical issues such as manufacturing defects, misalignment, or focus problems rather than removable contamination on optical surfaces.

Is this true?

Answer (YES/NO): NO